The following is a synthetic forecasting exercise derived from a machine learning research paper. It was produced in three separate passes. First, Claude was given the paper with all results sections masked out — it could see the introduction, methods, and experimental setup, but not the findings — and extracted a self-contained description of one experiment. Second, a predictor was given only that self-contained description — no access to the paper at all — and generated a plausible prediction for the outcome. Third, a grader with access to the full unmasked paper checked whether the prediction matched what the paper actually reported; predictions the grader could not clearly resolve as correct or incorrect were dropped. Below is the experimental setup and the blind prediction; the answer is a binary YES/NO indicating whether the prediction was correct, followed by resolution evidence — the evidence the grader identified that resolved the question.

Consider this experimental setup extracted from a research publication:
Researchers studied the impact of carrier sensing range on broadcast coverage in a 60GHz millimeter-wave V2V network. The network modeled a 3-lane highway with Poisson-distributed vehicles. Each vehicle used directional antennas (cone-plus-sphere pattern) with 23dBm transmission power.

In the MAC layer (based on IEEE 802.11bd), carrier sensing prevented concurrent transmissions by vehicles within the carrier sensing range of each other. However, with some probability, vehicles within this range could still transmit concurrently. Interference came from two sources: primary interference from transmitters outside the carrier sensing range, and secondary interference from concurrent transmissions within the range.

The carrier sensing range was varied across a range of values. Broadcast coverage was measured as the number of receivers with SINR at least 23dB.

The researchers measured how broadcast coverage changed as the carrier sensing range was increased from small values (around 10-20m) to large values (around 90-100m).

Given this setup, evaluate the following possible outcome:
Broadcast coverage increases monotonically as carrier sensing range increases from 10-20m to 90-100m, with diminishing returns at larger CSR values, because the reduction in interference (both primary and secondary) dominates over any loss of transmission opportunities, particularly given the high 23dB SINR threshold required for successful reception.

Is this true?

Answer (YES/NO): NO